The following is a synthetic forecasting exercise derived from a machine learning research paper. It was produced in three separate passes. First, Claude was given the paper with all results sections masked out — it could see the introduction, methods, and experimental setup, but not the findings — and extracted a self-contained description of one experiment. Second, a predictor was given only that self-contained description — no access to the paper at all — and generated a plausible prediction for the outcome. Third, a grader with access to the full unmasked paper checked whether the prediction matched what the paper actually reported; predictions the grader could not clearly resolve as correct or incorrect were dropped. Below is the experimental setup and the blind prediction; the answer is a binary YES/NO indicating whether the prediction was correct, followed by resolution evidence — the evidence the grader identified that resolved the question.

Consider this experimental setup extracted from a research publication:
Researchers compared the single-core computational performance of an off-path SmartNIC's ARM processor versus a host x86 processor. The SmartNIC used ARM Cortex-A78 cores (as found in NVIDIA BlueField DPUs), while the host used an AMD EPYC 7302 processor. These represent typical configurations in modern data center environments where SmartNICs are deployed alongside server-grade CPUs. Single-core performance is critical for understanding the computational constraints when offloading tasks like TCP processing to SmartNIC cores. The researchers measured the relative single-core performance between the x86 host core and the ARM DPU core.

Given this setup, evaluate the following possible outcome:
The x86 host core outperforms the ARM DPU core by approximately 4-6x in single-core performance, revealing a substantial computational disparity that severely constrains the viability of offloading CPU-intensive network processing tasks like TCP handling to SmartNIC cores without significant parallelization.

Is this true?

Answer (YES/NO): NO